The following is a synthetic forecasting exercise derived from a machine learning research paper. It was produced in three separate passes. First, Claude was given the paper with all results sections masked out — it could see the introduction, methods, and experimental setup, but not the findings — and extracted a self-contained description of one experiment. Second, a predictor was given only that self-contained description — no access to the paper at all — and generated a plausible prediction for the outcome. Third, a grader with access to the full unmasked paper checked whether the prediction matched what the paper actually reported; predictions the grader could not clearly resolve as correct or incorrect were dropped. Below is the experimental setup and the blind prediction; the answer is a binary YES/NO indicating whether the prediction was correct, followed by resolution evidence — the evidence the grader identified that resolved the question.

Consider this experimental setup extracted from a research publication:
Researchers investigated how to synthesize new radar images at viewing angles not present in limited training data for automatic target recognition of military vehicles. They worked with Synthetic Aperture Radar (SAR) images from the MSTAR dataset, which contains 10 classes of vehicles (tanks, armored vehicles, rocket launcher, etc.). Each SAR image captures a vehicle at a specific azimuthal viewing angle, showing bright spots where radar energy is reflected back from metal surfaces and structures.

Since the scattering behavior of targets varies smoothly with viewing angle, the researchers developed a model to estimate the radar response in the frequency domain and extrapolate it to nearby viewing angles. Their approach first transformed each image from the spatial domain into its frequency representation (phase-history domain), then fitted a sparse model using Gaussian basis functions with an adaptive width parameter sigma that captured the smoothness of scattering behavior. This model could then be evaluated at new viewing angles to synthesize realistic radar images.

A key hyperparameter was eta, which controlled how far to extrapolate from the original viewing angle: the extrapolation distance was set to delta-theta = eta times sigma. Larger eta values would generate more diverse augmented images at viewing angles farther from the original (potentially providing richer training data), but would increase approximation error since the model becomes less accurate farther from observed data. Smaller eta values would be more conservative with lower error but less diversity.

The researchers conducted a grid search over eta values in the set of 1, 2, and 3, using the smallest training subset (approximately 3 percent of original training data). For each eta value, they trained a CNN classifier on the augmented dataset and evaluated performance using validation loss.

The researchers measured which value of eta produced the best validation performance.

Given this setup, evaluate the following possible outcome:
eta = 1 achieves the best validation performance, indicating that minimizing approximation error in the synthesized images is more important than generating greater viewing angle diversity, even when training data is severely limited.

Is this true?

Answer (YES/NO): NO